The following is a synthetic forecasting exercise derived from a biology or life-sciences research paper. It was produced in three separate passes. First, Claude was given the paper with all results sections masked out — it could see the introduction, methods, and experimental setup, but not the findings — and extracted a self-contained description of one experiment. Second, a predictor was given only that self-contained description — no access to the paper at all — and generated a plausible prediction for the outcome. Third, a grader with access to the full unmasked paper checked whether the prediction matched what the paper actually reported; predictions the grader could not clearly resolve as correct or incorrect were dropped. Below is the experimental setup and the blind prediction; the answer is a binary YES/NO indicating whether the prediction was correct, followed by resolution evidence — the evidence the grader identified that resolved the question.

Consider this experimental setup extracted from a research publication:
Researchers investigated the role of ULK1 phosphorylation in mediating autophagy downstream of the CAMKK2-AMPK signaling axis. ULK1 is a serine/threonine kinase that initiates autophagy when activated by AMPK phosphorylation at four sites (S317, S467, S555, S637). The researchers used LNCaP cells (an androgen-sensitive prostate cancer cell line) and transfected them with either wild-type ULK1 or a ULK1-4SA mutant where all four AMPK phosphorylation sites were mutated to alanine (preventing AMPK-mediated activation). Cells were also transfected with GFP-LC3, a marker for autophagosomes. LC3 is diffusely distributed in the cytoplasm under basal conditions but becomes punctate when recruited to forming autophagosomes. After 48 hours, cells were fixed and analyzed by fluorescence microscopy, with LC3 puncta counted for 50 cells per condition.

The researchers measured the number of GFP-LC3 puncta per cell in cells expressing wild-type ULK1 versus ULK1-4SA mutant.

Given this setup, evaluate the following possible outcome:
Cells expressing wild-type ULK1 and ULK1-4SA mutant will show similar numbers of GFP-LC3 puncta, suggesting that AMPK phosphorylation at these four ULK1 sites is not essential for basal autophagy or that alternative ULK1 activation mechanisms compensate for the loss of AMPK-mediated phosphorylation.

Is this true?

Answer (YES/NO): NO